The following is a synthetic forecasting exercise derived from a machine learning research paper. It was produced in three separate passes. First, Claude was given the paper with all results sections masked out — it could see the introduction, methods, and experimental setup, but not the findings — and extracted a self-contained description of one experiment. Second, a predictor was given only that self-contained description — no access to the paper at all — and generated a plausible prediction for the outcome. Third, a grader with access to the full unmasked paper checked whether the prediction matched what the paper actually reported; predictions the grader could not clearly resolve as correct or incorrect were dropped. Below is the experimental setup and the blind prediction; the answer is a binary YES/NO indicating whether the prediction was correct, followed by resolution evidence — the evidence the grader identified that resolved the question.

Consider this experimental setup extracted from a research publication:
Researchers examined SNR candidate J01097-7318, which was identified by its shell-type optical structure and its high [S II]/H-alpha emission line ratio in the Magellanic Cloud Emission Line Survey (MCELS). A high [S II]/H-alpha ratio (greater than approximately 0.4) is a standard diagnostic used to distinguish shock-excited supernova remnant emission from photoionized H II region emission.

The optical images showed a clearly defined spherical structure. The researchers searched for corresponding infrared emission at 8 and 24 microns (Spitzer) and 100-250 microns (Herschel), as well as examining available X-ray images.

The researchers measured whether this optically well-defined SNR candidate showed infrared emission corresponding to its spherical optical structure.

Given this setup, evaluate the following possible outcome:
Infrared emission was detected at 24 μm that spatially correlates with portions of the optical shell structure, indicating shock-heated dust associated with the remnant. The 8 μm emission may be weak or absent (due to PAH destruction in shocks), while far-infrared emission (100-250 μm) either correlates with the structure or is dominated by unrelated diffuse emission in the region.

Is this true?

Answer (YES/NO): NO